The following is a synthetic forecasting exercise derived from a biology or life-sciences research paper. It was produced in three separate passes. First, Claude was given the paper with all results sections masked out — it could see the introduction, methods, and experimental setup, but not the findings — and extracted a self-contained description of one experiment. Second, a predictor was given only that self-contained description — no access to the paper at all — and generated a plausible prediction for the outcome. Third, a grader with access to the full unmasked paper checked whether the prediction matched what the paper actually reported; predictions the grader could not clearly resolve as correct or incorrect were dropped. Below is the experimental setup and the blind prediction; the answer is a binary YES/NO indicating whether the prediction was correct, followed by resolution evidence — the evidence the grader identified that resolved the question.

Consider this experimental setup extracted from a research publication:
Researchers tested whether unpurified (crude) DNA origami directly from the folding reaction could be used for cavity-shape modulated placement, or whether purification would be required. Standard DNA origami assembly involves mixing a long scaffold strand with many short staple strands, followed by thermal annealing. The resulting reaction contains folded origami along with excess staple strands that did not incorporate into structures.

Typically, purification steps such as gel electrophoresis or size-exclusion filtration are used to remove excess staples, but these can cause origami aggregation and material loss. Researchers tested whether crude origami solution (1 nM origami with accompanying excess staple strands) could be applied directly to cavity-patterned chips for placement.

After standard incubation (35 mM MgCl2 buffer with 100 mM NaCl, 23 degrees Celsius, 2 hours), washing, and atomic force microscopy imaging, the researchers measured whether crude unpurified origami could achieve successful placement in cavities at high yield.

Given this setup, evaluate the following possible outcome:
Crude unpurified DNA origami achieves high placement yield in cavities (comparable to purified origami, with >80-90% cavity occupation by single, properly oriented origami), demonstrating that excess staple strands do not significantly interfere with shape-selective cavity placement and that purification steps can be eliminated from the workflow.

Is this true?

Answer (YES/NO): YES